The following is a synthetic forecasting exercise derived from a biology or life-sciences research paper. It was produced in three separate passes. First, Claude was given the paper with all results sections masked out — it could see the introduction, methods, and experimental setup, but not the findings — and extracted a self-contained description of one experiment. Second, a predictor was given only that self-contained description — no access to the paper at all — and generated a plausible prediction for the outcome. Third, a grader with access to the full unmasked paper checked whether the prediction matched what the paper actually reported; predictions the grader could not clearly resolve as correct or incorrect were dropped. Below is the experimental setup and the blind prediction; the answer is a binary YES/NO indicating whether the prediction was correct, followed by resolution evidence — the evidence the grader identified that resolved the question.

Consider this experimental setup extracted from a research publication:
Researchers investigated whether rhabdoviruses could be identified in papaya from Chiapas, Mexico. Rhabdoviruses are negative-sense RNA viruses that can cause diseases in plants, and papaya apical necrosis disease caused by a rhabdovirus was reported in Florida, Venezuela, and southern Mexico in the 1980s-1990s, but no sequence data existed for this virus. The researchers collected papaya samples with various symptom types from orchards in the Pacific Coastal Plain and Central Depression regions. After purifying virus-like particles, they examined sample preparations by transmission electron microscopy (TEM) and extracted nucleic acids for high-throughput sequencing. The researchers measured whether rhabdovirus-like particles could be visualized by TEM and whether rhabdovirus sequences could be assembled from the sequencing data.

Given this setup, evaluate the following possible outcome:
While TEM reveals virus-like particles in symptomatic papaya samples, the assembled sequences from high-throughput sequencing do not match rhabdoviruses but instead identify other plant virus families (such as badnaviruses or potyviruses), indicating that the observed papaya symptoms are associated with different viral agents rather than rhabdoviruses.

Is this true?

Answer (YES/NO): NO